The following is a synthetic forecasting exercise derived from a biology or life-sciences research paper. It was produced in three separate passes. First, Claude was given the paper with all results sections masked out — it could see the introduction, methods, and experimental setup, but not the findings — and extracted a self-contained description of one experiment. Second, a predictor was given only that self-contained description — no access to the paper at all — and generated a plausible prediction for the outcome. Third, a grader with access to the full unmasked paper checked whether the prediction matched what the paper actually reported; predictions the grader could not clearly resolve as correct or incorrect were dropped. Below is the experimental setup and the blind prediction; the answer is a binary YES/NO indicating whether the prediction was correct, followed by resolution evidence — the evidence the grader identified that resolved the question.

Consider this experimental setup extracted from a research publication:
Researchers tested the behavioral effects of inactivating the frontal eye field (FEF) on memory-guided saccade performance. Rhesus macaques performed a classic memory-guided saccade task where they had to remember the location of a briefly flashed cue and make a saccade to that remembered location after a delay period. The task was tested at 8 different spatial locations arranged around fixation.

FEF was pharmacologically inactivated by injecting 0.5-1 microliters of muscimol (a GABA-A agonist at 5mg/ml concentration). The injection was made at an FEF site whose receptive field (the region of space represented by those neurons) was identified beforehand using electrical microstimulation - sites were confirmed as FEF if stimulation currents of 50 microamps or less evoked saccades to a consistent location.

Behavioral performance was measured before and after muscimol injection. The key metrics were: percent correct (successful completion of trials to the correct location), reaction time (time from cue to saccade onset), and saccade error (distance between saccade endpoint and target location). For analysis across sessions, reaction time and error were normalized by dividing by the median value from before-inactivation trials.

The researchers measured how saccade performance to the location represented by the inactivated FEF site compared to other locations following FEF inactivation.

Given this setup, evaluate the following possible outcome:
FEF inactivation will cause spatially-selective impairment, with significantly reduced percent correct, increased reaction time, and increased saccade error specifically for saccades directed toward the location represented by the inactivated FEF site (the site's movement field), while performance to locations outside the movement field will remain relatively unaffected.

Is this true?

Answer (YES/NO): YES